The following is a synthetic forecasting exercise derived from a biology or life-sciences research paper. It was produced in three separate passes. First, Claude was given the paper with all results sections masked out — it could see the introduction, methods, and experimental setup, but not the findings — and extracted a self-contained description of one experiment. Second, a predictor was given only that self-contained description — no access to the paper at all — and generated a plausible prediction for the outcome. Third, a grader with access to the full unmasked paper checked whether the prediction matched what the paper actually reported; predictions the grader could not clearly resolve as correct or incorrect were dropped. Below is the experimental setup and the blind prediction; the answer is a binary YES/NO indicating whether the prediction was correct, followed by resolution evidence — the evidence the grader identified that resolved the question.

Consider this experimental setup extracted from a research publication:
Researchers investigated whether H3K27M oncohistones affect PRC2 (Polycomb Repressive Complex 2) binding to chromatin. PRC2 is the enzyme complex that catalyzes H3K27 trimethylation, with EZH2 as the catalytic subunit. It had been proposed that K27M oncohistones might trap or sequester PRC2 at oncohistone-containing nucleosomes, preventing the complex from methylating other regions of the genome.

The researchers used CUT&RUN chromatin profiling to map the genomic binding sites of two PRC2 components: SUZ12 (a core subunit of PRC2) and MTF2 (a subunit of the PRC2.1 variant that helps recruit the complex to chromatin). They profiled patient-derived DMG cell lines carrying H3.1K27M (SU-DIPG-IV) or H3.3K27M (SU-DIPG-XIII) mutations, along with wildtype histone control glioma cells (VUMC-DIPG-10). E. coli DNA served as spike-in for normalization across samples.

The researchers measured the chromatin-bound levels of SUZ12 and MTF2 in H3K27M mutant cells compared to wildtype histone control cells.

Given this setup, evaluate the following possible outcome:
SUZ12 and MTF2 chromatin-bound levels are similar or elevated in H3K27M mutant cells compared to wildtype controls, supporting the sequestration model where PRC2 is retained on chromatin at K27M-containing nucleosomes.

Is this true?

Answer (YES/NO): NO